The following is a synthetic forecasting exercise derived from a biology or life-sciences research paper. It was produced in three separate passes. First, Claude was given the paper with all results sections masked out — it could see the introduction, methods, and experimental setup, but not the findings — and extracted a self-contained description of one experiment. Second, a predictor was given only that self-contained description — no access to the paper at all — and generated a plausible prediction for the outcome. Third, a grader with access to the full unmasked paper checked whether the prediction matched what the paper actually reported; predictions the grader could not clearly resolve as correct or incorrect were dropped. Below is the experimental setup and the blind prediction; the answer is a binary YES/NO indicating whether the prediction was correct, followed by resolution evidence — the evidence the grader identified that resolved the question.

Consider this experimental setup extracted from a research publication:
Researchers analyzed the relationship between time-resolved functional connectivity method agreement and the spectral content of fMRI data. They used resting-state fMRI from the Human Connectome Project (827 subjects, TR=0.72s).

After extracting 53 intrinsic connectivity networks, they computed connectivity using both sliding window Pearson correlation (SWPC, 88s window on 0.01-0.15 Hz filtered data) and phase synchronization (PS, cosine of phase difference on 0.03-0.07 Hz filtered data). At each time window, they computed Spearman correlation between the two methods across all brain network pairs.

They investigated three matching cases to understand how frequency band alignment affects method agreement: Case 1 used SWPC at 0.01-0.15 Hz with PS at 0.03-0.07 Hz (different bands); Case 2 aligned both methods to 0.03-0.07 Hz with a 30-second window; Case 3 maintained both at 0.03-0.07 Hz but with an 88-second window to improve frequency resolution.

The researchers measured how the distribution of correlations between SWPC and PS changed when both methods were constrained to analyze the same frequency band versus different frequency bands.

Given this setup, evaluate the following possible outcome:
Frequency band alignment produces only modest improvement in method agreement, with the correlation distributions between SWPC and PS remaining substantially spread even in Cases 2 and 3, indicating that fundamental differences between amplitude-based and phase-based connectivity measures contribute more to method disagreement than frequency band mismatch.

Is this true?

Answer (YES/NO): NO